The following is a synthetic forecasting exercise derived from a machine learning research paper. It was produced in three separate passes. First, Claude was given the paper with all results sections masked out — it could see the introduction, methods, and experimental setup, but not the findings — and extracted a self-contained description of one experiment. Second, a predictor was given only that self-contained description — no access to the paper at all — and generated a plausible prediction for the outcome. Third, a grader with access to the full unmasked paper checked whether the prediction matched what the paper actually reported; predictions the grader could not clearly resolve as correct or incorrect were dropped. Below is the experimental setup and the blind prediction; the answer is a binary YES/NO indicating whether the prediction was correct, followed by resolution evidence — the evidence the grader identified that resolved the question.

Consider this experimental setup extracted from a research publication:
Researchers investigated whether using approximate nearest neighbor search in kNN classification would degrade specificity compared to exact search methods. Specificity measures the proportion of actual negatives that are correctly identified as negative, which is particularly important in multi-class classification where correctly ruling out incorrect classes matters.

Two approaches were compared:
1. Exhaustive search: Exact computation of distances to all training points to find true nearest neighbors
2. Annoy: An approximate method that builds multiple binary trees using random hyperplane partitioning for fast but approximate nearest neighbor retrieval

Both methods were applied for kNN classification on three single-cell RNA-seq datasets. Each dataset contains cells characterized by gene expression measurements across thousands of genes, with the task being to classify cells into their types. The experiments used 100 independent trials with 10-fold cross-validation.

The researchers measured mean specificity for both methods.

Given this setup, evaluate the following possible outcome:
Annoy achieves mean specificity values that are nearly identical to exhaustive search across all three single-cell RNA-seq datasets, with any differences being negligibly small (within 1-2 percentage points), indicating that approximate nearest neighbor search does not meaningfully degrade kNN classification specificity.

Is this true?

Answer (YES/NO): YES